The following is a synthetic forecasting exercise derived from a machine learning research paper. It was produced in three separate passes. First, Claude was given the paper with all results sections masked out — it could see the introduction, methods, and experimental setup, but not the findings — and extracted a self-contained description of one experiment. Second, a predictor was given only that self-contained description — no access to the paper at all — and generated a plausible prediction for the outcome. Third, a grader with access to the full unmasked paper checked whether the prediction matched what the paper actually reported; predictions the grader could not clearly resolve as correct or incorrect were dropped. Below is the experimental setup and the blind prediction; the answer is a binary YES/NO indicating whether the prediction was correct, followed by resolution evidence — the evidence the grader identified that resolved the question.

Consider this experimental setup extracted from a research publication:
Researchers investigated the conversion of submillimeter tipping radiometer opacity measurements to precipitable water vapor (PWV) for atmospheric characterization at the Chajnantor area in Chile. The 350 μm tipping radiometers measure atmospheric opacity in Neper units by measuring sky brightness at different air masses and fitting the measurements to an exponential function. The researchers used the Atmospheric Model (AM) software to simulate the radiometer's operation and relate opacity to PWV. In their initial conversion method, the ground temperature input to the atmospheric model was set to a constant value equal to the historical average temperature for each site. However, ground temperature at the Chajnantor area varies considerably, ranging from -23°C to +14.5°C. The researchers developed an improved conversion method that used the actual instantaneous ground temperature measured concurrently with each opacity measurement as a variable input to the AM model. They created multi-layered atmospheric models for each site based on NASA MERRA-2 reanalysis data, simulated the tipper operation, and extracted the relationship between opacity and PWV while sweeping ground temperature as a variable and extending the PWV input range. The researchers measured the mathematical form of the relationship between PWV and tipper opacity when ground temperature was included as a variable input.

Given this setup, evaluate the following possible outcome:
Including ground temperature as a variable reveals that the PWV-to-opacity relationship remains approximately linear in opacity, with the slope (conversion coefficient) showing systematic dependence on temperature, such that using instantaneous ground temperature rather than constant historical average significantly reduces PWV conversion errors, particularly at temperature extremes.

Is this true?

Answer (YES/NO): NO